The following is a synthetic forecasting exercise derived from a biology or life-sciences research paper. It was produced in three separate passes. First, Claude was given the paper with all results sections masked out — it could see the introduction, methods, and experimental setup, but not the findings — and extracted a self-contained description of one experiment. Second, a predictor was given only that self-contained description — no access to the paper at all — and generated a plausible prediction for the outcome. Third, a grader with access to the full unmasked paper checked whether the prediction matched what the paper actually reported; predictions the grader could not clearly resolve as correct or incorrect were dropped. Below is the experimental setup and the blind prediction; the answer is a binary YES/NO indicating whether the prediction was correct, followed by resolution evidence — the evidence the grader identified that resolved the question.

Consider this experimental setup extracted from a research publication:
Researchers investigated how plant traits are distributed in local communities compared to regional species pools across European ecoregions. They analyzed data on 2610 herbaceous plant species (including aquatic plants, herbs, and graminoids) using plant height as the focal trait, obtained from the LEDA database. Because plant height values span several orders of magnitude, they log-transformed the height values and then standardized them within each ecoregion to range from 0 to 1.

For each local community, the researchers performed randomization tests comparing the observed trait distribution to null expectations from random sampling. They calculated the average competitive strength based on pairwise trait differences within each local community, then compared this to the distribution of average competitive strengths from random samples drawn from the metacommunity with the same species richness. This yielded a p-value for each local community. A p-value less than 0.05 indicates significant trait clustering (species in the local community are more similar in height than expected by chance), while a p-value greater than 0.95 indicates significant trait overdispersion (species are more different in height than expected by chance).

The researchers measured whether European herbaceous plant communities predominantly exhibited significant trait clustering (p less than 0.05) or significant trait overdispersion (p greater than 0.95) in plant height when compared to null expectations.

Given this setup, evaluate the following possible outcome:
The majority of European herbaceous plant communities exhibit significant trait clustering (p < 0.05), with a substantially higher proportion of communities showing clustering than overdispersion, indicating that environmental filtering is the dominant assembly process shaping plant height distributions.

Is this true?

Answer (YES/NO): NO